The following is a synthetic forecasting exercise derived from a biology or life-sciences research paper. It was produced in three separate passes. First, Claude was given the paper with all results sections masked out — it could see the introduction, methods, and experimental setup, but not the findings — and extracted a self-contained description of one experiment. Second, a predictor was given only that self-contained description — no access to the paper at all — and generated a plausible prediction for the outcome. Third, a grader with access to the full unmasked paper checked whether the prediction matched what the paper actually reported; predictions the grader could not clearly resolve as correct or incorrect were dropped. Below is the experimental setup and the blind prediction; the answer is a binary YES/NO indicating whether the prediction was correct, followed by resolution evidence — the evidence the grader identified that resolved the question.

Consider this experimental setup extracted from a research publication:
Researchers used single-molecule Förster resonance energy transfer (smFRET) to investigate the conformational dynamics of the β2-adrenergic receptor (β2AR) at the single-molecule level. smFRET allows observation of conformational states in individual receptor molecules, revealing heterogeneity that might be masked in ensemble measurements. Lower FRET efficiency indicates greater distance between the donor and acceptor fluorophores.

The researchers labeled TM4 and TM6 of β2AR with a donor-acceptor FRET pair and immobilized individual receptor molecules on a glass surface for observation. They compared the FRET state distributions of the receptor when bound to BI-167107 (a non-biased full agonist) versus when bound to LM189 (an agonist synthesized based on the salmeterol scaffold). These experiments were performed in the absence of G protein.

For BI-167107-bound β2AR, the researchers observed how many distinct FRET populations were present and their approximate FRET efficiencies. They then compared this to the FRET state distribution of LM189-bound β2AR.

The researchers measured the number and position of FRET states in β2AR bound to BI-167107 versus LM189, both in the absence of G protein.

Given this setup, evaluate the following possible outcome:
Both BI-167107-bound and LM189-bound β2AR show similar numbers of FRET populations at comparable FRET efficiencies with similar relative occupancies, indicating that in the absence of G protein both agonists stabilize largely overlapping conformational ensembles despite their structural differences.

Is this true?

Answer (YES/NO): NO